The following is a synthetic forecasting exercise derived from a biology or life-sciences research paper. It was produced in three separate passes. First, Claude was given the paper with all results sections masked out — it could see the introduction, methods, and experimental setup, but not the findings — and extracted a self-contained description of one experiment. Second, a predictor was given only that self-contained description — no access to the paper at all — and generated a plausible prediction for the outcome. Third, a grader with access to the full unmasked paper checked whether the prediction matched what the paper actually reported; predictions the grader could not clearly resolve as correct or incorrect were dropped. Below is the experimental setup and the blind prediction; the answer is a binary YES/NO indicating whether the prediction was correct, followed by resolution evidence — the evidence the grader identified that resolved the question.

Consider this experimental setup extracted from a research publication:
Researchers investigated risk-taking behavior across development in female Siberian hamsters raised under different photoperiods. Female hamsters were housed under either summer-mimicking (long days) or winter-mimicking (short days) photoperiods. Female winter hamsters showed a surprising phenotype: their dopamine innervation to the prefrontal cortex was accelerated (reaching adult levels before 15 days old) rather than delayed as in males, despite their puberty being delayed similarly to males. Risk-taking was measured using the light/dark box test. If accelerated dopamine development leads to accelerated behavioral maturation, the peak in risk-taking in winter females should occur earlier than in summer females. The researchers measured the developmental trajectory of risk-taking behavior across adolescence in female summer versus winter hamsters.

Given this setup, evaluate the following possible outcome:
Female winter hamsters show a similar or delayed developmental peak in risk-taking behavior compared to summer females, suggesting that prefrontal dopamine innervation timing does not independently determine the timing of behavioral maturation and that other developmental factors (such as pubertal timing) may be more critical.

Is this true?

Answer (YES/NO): YES